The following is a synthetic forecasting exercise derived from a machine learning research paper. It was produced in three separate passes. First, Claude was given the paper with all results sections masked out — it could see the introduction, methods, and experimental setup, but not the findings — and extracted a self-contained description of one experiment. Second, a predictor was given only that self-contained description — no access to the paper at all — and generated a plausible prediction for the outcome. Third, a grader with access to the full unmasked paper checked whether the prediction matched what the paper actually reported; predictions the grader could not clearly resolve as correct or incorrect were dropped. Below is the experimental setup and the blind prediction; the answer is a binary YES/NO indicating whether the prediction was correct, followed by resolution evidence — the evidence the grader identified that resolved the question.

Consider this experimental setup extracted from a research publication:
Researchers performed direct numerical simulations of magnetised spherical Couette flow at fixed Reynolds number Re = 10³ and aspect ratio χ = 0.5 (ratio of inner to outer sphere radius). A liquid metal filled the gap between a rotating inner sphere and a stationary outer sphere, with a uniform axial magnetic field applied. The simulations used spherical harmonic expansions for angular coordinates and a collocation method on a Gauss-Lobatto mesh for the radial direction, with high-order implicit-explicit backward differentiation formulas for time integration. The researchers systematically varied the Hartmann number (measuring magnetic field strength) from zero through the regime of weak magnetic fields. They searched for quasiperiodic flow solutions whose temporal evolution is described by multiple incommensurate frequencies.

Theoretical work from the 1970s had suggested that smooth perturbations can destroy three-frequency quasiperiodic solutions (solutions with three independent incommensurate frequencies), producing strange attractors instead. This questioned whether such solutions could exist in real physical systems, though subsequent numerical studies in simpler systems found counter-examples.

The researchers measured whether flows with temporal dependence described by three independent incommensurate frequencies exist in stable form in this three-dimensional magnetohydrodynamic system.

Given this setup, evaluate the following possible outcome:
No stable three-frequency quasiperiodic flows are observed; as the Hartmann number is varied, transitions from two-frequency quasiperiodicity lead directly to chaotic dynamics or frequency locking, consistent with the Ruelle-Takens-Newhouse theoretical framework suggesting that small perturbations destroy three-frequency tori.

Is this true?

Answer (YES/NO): NO